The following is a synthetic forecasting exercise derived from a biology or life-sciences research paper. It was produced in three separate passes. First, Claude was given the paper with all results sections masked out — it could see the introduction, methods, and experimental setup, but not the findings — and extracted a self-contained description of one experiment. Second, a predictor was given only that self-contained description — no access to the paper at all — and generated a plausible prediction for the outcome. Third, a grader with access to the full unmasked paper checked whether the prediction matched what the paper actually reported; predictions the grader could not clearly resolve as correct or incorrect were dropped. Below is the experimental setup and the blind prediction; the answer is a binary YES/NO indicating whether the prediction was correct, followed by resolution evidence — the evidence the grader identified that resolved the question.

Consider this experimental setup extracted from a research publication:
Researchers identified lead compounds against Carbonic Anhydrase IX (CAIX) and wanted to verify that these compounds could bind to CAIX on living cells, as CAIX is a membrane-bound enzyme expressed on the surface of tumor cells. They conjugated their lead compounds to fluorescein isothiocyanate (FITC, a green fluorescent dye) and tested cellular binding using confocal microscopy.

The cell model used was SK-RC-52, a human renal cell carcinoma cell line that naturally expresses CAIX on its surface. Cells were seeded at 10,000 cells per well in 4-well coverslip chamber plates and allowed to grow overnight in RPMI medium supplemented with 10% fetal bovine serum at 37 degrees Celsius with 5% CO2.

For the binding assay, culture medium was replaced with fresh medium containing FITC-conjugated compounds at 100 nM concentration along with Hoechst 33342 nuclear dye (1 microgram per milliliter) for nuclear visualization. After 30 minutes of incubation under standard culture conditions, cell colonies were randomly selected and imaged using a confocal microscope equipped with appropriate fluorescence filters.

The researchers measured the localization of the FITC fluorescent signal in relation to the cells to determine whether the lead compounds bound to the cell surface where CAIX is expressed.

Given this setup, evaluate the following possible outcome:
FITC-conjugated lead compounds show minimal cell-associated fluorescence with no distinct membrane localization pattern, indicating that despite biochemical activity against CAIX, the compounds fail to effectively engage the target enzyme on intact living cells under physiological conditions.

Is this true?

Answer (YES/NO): NO